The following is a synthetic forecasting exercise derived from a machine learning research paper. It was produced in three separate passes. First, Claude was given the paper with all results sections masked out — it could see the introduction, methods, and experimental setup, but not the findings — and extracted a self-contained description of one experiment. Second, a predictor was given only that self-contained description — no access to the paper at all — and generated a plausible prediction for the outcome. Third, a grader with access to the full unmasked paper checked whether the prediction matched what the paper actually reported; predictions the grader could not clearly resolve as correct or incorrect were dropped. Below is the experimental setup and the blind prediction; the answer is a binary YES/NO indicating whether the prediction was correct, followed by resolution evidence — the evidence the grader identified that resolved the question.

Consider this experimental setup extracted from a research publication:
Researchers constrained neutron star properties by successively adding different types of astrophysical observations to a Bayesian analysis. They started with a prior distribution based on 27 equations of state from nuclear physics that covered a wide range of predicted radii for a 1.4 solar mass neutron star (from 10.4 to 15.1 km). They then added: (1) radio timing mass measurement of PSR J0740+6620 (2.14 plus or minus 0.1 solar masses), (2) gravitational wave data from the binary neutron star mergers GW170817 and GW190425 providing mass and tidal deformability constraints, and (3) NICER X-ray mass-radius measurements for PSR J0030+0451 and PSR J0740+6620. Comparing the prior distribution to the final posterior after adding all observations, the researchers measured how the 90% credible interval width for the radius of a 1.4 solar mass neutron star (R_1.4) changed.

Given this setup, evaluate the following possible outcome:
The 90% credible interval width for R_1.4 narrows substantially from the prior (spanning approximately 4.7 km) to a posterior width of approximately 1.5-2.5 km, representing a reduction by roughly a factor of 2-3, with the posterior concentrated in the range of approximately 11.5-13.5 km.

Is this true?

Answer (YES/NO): YES